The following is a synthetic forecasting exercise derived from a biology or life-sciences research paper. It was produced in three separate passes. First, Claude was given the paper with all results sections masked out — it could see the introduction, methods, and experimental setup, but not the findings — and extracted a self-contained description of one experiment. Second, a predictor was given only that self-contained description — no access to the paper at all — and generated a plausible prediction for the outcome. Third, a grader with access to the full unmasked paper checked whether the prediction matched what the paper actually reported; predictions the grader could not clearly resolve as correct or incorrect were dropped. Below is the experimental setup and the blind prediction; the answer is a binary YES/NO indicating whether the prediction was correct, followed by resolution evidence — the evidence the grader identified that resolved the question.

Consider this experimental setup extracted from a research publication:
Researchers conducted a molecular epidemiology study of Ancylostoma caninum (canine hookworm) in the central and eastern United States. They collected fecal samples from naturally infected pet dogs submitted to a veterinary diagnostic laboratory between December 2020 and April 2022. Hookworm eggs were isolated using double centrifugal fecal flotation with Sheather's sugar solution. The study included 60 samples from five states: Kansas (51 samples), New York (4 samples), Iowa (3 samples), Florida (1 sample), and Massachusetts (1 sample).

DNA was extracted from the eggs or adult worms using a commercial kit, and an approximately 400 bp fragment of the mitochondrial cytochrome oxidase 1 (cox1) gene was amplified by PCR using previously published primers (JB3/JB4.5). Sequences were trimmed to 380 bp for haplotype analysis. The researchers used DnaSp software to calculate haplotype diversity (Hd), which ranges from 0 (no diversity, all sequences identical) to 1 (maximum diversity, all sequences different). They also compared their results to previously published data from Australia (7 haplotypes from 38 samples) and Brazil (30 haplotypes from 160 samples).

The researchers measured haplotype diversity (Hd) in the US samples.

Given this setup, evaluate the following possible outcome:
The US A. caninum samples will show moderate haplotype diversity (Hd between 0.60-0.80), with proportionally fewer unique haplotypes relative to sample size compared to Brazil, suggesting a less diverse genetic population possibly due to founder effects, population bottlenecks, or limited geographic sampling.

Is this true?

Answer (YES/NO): NO